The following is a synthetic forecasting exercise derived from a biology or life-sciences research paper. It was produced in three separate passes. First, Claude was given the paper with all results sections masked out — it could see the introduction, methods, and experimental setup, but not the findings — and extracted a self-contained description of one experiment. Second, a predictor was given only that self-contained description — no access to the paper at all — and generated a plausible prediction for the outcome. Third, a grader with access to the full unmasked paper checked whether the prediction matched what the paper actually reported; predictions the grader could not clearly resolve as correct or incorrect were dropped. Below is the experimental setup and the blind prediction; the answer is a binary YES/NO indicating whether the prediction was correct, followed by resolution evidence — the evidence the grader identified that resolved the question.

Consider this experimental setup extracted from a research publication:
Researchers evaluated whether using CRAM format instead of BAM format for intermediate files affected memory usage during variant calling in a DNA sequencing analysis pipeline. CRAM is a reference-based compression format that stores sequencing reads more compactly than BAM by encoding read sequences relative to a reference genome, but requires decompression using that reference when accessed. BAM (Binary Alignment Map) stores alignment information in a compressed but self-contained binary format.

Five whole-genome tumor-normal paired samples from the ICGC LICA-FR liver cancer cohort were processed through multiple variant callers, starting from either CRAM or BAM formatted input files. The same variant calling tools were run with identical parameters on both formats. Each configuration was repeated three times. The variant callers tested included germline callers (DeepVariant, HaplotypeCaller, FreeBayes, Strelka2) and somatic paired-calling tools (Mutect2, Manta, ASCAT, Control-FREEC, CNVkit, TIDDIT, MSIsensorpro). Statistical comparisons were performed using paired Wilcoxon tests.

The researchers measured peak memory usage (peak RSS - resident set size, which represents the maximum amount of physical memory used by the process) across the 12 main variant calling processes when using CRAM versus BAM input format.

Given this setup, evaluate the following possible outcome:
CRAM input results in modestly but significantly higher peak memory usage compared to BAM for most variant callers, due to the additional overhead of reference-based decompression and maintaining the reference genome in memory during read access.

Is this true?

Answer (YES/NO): YES